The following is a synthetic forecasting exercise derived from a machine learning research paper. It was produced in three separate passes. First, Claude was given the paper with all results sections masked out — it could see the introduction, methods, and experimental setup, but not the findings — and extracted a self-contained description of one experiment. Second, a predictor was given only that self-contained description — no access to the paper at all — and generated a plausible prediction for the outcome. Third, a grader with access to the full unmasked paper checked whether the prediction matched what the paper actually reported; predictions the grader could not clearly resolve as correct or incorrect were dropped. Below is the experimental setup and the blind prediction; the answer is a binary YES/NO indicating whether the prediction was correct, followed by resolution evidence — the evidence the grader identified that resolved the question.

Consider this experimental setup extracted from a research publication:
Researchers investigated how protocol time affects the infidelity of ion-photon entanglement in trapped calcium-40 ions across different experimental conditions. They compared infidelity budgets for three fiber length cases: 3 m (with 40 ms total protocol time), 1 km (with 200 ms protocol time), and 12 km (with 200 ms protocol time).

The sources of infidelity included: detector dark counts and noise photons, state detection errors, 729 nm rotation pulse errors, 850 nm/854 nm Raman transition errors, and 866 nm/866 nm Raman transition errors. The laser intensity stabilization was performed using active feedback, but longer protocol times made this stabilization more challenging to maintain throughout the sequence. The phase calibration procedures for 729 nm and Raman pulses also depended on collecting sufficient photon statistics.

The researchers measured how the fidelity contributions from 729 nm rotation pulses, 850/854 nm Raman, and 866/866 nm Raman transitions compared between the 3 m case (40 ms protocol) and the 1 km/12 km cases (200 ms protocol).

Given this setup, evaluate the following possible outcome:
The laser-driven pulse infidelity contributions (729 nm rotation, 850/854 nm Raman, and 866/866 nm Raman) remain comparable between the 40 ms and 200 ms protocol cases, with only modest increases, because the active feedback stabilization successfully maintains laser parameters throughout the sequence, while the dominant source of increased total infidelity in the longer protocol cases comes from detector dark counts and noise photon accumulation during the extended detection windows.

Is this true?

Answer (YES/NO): NO